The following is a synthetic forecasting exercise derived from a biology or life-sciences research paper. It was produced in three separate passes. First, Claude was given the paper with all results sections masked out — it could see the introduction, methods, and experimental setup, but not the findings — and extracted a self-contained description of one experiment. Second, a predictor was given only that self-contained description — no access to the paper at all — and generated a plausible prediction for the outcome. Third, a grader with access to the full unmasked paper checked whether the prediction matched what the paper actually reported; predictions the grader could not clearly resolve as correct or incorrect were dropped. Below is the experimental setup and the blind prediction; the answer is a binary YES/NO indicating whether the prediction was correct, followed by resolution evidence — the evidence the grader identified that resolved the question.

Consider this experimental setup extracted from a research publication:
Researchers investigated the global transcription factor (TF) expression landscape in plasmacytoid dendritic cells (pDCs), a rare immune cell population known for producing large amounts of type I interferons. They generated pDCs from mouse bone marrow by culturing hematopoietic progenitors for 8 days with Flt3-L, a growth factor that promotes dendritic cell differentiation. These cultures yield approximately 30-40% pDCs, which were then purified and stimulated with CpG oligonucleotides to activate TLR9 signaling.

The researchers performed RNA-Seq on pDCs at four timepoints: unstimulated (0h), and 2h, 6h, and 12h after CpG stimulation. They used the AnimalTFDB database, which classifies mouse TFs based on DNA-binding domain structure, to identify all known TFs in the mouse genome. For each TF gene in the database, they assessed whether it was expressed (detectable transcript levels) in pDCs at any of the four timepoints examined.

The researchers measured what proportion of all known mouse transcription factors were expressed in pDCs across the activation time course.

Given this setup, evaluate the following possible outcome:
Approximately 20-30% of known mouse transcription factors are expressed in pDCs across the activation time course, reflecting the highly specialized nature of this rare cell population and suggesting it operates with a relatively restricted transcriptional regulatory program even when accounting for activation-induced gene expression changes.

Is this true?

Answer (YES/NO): NO